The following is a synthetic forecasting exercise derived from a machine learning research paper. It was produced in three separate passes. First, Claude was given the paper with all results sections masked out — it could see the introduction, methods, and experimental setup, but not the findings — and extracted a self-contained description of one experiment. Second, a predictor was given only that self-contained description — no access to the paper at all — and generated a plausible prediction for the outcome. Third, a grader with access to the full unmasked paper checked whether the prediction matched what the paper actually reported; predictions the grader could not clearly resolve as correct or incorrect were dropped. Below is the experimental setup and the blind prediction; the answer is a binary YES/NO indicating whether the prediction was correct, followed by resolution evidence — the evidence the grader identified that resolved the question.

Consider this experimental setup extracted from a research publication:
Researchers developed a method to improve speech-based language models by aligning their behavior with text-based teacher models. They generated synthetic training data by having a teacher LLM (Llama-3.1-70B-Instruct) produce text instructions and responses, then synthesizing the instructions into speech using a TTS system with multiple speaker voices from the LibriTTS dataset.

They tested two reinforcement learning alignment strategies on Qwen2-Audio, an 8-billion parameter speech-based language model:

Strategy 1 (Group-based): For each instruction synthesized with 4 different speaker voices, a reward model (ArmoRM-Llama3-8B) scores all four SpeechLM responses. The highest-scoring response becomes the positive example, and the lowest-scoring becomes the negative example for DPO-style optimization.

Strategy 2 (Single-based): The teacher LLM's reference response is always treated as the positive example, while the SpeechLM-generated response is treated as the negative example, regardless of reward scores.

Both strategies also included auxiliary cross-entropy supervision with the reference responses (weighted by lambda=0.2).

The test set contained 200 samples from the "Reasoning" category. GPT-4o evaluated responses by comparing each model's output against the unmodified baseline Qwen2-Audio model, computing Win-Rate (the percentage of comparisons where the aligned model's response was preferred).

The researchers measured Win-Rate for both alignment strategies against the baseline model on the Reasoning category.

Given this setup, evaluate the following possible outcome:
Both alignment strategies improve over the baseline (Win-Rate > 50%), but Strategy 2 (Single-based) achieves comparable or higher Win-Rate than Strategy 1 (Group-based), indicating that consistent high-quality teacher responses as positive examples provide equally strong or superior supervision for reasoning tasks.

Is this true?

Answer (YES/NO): YES